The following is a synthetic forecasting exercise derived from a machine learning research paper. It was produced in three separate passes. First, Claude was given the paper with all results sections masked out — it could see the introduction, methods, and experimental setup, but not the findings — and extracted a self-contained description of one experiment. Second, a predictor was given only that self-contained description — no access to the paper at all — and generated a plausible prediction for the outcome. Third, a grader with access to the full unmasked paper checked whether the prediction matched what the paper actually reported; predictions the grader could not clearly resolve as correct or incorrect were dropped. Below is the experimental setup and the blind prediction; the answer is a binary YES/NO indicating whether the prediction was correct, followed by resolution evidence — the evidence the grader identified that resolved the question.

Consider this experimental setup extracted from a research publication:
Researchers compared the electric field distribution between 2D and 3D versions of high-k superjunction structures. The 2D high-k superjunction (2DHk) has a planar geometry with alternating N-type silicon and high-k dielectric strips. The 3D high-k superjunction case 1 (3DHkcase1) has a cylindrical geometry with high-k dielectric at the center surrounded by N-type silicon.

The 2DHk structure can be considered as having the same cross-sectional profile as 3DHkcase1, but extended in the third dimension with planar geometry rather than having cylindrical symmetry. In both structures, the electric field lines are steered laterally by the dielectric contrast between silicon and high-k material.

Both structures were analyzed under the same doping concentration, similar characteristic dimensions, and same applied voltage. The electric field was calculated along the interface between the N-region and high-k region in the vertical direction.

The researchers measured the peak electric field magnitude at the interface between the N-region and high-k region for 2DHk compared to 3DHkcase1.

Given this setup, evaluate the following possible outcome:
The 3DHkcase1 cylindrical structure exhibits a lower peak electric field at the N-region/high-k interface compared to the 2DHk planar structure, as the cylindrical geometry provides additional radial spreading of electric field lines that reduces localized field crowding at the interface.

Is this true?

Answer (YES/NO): YES